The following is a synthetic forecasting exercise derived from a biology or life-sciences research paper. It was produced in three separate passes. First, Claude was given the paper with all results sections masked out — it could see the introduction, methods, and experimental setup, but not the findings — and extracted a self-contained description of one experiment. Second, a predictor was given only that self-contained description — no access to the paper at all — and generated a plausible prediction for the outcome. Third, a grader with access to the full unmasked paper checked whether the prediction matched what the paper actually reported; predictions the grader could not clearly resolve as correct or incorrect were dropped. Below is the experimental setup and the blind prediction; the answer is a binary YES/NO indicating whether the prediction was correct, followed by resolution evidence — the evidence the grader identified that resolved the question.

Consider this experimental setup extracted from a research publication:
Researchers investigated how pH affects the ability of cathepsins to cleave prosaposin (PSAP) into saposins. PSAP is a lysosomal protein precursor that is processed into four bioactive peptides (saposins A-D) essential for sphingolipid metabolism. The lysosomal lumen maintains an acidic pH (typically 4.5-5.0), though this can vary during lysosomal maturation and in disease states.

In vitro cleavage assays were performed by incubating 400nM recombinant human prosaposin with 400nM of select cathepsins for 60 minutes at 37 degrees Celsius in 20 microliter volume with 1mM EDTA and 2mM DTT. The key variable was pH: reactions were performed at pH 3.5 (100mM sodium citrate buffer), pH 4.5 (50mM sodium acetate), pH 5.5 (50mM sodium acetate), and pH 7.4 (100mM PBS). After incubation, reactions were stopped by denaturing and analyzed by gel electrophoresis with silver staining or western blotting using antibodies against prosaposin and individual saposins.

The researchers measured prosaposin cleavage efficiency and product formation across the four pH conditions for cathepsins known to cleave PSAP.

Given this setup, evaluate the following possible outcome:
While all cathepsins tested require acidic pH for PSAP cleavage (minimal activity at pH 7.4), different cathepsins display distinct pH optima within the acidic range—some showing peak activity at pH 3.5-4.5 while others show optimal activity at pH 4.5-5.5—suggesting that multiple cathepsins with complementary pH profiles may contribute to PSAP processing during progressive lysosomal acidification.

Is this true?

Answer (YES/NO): NO